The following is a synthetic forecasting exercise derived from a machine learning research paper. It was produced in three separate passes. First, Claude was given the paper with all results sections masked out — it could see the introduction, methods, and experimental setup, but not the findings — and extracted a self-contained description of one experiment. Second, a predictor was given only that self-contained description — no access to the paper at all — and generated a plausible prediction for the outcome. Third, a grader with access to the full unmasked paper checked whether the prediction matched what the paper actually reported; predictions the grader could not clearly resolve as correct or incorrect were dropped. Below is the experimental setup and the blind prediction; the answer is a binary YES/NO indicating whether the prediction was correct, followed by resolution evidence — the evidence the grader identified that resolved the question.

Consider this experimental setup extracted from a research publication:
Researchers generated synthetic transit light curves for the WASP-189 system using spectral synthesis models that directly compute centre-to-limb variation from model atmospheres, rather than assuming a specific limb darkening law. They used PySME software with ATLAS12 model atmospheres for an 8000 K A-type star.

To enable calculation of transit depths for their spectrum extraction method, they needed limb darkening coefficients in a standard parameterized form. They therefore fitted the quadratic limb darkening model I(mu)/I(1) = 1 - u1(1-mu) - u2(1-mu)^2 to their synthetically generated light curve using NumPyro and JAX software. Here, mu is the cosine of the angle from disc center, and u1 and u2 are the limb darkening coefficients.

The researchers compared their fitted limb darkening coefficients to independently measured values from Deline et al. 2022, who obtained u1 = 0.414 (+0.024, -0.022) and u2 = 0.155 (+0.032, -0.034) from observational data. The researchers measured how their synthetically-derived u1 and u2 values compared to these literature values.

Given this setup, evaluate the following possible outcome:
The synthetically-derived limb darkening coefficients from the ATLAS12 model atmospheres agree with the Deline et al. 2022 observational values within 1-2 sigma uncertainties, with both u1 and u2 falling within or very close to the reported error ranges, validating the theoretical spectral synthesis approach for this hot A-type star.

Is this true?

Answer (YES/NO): NO